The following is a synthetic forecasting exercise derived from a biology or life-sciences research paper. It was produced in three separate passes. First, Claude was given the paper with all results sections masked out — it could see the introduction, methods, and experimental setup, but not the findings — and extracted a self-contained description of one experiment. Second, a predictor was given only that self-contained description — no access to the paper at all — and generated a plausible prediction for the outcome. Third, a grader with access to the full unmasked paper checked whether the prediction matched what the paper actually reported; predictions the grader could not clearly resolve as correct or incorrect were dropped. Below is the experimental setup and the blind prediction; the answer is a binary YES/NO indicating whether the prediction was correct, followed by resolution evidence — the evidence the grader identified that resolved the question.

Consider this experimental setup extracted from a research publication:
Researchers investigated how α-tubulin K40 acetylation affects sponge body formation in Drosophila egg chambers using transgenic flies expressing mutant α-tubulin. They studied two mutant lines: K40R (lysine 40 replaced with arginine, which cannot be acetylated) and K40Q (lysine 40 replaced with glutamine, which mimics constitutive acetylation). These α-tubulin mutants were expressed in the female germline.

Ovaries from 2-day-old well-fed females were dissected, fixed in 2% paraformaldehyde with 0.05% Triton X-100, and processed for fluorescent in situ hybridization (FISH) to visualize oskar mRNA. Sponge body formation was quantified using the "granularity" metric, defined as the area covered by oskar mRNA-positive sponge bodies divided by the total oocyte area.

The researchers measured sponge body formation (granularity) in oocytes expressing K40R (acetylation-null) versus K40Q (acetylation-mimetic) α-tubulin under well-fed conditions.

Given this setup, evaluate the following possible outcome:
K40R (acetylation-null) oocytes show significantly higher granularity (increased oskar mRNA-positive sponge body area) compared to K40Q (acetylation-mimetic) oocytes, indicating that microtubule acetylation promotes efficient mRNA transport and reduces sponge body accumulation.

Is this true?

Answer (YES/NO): NO